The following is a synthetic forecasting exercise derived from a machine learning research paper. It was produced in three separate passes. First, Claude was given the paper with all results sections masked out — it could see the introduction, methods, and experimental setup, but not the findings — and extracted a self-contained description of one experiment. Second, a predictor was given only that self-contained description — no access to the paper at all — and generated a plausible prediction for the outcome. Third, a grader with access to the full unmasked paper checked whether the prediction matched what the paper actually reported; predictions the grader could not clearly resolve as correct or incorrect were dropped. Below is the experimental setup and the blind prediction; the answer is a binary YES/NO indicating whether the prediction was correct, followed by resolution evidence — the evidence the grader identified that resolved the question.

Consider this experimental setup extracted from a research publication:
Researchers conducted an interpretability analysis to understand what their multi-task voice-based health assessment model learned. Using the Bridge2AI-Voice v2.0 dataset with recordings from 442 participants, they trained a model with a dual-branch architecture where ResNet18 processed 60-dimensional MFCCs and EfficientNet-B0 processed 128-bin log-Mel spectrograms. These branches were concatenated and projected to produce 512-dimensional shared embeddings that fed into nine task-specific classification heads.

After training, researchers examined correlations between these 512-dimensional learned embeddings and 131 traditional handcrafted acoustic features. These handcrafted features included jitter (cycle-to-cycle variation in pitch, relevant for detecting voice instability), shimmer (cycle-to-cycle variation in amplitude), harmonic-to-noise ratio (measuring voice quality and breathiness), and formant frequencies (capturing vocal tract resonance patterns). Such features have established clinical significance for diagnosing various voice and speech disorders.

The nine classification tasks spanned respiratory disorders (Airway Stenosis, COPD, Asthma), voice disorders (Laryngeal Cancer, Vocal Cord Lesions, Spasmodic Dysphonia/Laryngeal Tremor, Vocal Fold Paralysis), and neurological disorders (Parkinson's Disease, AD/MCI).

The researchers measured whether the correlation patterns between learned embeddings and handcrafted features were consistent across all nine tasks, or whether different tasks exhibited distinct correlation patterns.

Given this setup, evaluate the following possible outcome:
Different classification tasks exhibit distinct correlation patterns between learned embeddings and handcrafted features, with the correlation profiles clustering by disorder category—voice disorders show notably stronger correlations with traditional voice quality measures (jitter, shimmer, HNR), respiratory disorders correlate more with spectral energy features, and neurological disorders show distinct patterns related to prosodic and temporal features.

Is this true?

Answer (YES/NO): NO